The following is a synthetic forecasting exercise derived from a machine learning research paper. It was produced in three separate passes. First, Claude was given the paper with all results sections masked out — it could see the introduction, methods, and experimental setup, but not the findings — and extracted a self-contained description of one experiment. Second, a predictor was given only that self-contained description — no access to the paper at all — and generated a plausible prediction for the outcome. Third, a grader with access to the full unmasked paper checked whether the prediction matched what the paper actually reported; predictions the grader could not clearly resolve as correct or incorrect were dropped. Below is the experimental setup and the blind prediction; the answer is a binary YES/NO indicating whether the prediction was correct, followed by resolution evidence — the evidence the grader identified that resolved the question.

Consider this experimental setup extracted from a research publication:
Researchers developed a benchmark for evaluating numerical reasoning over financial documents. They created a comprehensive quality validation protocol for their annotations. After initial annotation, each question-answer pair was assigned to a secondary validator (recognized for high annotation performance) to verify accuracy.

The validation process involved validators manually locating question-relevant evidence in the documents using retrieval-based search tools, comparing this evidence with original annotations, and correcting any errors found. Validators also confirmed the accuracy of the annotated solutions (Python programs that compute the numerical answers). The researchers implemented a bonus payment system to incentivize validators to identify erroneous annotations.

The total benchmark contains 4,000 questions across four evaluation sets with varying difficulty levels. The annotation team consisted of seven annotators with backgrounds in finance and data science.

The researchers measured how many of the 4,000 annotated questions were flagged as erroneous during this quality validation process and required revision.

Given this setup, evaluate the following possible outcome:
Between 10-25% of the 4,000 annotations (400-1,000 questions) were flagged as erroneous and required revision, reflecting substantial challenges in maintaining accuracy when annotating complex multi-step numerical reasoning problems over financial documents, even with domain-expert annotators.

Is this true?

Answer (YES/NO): NO